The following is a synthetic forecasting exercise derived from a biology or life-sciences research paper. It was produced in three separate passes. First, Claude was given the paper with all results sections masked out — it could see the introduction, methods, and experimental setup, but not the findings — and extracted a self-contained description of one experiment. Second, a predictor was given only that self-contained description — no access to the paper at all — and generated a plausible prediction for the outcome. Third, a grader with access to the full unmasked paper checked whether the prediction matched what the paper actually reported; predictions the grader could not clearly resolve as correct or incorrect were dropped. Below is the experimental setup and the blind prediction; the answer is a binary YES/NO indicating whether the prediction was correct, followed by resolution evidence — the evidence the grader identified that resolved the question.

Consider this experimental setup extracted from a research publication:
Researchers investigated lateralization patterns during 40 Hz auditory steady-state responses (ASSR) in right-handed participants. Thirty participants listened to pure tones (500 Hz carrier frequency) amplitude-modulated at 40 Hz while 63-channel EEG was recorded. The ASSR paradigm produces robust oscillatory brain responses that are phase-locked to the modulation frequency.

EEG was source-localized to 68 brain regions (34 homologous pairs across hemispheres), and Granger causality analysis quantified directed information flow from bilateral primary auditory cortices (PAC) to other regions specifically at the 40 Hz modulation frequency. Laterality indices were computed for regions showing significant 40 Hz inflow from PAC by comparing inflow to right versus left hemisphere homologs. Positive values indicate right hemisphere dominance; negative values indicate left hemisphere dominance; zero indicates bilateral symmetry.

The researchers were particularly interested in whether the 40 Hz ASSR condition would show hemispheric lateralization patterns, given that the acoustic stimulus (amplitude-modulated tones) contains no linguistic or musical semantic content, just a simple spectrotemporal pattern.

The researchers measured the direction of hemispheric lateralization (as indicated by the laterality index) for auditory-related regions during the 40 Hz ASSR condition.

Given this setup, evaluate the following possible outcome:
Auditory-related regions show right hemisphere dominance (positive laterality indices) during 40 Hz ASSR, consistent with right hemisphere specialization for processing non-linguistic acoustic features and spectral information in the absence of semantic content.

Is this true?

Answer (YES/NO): YES